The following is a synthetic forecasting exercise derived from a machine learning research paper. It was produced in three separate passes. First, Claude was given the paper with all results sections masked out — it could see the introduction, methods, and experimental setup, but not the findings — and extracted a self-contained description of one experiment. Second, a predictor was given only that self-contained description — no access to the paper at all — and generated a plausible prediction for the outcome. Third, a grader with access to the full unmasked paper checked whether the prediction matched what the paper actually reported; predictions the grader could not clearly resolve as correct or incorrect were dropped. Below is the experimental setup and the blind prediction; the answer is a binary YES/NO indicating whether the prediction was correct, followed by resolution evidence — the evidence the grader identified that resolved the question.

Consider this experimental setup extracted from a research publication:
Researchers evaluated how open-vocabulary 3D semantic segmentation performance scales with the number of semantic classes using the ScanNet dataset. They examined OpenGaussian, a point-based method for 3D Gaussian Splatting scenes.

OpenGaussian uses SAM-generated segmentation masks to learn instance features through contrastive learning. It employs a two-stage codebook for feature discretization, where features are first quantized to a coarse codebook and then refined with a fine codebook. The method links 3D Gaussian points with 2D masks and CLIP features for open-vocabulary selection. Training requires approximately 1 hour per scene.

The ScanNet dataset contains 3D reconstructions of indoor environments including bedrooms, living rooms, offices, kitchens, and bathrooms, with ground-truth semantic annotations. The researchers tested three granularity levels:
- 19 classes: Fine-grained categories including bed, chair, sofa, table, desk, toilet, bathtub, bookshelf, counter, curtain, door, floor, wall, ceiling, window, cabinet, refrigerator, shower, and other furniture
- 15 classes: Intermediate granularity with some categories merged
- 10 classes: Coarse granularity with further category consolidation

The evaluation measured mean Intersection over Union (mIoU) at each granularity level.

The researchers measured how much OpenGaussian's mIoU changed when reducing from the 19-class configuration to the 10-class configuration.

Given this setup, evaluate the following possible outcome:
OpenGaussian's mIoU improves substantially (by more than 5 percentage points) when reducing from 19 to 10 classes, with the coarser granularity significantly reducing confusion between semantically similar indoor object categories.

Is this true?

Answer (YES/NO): YES